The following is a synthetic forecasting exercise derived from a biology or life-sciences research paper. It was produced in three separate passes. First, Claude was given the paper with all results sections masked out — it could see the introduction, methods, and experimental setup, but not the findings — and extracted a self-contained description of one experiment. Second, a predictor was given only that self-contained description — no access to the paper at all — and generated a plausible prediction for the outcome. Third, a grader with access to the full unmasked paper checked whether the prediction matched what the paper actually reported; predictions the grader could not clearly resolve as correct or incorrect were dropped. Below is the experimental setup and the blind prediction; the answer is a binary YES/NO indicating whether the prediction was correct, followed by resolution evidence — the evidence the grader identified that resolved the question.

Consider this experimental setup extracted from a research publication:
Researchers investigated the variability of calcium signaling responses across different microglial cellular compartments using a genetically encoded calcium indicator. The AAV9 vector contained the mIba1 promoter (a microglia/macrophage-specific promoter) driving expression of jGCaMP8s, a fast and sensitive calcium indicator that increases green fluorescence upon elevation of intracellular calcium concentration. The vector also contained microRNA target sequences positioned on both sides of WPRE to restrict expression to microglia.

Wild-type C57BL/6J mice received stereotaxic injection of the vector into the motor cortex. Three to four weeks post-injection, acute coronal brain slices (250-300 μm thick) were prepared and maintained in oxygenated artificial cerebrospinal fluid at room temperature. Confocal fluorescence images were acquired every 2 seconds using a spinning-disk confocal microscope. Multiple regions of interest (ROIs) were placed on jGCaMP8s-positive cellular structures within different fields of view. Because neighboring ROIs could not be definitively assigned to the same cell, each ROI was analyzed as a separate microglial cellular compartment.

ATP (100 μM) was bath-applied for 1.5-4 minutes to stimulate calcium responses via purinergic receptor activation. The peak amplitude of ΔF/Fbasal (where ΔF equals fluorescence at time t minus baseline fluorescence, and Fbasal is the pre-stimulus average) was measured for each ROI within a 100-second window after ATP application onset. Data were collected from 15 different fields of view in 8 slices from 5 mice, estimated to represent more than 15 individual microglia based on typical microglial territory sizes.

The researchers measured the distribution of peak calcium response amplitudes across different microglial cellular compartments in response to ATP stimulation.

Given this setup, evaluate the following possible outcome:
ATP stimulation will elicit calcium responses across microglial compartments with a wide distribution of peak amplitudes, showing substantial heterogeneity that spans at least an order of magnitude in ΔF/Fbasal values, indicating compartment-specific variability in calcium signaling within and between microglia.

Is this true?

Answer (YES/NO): NO